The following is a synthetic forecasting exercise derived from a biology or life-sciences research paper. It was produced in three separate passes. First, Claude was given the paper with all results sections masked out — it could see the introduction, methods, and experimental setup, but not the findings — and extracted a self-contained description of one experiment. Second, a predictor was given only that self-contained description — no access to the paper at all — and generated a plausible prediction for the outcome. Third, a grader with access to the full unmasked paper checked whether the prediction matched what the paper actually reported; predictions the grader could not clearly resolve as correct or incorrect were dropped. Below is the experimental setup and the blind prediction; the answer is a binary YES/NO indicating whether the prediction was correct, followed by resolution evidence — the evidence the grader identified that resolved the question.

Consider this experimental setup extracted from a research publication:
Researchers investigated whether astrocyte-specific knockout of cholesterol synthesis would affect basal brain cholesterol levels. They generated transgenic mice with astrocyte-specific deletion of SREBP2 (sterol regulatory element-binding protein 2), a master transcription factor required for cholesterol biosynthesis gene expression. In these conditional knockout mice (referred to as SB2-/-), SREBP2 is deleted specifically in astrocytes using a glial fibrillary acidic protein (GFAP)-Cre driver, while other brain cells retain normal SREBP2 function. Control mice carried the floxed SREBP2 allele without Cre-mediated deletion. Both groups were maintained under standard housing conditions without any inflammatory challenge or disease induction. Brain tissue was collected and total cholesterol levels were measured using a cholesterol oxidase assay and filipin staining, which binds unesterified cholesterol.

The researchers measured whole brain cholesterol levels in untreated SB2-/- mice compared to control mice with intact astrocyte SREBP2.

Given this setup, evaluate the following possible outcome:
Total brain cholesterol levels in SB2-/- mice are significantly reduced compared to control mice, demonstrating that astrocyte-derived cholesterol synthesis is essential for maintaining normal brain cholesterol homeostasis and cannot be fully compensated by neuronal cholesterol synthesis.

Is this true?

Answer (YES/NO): NO